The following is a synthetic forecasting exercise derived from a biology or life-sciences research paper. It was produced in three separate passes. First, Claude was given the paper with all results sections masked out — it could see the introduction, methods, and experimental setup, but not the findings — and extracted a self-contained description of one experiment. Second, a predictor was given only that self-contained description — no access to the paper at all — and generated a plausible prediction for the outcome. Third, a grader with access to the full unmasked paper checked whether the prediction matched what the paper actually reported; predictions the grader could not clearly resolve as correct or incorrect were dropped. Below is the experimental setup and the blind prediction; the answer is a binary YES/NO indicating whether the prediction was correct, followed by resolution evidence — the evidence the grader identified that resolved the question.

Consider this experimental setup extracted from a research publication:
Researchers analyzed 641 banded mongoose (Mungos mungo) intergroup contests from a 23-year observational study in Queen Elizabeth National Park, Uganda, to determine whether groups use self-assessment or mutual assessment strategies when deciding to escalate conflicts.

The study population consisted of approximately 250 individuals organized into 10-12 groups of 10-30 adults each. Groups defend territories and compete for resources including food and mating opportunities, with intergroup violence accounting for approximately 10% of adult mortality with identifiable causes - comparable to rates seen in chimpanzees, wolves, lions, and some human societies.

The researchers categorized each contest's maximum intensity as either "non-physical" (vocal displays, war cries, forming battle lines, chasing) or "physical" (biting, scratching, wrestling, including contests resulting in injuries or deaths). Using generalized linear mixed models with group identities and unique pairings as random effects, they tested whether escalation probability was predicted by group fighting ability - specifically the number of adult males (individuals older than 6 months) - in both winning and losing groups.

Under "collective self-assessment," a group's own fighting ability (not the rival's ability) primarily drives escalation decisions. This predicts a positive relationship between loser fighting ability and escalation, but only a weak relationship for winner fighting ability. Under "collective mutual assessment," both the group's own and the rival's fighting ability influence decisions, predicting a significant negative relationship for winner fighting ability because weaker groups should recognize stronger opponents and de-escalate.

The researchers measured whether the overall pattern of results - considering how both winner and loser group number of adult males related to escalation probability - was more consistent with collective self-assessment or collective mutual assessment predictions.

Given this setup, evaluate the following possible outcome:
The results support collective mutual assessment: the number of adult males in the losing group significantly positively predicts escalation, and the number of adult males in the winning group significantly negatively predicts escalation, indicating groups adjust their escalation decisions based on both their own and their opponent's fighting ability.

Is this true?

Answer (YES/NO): NO